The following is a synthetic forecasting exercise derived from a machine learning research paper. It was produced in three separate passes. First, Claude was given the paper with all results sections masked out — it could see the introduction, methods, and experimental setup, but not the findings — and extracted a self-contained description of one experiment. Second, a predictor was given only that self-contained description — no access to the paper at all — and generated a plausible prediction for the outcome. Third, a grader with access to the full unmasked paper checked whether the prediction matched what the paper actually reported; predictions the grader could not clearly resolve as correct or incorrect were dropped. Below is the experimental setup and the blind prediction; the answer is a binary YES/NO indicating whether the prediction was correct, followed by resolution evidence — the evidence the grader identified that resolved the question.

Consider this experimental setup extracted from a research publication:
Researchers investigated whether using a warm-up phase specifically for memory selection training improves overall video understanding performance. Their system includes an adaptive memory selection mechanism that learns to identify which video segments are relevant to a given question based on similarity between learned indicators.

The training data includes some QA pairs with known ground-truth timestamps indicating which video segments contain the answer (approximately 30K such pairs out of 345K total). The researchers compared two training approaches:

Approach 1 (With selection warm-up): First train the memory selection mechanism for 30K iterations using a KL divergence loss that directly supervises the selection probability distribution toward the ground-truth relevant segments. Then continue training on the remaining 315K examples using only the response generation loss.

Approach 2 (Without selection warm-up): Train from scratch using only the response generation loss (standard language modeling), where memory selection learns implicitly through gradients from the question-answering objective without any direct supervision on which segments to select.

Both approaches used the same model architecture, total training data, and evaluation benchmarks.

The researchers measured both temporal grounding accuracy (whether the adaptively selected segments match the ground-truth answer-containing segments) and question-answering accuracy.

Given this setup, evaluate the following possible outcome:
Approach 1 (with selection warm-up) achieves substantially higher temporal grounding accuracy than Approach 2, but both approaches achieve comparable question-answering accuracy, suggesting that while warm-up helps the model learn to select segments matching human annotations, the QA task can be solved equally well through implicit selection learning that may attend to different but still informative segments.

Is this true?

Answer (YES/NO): YES